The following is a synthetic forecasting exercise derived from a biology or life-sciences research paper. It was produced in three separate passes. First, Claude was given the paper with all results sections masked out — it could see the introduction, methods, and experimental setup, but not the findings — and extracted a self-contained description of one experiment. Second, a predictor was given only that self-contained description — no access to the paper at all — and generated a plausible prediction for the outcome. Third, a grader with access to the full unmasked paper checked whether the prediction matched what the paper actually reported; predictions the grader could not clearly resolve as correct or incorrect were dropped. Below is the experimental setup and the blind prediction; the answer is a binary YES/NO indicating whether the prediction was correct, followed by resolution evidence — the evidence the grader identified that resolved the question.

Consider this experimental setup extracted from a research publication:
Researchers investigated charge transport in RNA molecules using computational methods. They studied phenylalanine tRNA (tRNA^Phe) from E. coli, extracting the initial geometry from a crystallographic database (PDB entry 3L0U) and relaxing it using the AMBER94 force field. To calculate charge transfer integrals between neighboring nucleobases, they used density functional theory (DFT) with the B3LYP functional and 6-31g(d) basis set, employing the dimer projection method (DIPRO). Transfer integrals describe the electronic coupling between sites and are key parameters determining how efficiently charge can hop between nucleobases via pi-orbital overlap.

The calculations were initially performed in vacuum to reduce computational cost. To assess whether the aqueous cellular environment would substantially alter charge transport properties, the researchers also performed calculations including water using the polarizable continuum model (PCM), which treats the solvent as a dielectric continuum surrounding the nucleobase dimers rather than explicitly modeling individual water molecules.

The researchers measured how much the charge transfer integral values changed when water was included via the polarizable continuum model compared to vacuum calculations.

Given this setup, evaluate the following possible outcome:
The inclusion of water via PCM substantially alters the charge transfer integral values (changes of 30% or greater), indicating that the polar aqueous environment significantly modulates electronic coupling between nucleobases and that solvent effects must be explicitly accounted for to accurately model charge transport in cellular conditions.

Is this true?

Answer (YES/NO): NO